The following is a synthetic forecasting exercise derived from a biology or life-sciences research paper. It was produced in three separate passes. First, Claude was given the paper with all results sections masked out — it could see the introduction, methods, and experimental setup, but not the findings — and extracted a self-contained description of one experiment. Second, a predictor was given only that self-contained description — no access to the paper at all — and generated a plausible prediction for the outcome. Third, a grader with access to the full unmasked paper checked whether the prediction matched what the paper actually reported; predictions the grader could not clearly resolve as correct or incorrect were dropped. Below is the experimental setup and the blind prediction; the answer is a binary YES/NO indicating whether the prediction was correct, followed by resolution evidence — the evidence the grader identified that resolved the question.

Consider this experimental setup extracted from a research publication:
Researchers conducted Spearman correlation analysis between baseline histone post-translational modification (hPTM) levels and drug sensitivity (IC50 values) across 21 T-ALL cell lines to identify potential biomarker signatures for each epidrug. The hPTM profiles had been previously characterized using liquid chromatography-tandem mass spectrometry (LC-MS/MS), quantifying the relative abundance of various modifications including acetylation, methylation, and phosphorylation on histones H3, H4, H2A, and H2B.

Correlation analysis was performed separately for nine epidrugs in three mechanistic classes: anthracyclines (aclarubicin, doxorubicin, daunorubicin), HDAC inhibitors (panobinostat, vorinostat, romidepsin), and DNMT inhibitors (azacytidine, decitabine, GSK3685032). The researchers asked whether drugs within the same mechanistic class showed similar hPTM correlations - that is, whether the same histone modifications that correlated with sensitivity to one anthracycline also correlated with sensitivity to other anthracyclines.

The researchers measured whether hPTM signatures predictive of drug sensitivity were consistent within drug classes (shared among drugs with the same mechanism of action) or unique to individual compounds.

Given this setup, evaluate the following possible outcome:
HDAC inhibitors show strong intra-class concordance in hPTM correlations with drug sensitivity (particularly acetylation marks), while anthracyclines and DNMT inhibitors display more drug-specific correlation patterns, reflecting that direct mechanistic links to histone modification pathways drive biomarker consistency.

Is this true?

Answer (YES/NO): NO